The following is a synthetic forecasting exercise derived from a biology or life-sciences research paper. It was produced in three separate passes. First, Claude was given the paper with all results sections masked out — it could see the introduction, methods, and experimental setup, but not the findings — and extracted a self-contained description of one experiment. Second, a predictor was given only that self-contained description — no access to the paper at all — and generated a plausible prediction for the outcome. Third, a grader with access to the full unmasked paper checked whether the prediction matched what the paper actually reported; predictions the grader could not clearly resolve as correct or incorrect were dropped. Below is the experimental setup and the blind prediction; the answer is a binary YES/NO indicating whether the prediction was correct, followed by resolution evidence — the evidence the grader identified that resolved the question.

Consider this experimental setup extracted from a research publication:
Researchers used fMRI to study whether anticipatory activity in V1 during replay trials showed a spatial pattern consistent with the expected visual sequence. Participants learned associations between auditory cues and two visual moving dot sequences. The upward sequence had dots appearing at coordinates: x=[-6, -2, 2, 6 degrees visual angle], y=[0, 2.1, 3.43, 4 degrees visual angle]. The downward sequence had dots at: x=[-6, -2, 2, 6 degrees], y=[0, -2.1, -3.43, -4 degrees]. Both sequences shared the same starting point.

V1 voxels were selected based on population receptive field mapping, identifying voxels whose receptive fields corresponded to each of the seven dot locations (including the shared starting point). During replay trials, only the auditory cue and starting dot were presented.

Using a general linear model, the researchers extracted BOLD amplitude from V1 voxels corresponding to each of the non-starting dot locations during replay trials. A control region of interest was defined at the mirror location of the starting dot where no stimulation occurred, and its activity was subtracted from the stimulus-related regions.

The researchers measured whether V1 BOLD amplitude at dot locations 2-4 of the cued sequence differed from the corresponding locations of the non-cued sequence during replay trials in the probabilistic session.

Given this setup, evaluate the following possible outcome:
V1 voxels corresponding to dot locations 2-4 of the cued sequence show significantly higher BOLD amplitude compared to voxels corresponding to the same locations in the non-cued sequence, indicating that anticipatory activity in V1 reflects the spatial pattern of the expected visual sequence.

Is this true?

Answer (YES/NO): YES